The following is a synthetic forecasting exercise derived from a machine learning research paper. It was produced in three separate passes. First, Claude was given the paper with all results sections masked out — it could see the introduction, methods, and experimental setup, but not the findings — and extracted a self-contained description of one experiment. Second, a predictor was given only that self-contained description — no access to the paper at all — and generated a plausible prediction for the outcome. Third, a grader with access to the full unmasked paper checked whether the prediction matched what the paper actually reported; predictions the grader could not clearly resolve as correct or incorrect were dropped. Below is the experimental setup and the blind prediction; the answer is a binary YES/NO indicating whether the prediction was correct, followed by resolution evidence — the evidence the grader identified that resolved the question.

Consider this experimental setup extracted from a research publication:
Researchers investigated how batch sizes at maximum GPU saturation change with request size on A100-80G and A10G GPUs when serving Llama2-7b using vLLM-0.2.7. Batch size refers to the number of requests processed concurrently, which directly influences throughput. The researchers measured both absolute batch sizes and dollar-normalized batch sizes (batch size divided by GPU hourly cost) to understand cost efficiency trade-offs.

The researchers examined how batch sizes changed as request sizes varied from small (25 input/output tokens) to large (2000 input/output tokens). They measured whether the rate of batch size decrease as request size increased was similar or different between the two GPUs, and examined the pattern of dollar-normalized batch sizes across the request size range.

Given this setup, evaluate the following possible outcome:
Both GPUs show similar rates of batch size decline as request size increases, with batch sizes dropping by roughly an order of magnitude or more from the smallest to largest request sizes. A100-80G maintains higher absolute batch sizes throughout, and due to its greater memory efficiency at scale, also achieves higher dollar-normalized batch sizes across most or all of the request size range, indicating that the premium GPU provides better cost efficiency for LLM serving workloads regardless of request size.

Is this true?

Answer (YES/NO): NO